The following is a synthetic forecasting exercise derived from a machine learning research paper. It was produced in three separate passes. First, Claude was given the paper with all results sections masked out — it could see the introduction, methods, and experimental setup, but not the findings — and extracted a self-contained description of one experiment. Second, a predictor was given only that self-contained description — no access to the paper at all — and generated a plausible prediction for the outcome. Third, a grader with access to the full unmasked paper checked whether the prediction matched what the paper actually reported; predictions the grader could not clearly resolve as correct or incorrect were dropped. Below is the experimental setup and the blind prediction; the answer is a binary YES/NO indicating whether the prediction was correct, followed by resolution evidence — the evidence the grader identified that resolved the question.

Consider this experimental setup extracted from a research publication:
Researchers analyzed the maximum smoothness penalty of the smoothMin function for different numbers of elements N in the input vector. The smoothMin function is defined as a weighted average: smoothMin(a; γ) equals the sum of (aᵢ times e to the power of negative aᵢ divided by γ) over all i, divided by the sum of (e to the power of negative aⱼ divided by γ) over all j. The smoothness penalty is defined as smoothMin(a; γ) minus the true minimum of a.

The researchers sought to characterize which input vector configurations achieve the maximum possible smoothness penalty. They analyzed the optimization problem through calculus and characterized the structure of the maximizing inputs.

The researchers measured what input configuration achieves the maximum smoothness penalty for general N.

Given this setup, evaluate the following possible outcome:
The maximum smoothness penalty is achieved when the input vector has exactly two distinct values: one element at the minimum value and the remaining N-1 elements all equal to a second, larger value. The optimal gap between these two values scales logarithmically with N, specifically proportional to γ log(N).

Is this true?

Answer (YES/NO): NO